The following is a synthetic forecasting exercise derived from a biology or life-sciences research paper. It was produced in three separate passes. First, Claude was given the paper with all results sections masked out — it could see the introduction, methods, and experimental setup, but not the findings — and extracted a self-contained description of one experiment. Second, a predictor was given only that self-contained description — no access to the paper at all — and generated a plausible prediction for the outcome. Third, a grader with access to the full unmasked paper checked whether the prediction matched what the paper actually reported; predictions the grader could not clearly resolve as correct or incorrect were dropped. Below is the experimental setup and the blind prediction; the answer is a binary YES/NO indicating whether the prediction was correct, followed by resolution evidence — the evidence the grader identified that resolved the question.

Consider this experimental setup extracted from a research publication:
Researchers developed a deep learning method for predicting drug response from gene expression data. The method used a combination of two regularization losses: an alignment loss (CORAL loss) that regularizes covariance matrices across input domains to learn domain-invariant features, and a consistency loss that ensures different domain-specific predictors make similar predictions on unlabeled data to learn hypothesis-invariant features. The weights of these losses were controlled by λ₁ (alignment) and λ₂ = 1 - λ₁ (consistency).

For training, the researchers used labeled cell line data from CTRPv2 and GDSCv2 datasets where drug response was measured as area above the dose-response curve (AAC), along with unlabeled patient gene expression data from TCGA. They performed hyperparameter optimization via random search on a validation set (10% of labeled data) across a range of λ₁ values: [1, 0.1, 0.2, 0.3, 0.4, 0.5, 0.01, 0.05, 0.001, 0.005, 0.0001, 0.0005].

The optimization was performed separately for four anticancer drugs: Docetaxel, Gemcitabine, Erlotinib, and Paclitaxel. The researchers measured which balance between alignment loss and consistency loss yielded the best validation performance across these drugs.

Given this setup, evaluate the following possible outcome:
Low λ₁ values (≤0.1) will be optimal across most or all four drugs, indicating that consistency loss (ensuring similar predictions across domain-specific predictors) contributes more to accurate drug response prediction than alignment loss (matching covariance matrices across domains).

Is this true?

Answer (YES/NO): NO